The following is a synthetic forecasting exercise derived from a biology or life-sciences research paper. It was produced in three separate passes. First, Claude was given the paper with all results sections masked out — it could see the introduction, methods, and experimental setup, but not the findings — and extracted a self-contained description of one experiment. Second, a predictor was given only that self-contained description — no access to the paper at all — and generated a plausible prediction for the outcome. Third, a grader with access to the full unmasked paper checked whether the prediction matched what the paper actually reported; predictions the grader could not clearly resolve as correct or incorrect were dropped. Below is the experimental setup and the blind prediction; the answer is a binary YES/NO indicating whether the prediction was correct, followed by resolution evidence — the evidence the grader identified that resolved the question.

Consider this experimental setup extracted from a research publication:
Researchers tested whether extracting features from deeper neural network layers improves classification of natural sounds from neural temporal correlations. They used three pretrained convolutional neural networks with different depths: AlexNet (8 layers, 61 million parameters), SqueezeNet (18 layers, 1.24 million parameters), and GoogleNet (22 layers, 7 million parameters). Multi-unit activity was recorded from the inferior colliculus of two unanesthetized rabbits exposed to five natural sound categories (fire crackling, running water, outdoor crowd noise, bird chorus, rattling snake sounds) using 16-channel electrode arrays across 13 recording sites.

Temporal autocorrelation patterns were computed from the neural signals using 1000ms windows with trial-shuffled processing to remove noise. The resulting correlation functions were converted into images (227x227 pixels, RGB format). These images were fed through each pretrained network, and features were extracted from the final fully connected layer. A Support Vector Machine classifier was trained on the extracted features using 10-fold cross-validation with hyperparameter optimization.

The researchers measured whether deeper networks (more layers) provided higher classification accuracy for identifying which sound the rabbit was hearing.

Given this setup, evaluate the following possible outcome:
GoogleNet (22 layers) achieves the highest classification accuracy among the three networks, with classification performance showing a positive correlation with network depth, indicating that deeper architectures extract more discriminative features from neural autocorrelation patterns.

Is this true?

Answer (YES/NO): NO